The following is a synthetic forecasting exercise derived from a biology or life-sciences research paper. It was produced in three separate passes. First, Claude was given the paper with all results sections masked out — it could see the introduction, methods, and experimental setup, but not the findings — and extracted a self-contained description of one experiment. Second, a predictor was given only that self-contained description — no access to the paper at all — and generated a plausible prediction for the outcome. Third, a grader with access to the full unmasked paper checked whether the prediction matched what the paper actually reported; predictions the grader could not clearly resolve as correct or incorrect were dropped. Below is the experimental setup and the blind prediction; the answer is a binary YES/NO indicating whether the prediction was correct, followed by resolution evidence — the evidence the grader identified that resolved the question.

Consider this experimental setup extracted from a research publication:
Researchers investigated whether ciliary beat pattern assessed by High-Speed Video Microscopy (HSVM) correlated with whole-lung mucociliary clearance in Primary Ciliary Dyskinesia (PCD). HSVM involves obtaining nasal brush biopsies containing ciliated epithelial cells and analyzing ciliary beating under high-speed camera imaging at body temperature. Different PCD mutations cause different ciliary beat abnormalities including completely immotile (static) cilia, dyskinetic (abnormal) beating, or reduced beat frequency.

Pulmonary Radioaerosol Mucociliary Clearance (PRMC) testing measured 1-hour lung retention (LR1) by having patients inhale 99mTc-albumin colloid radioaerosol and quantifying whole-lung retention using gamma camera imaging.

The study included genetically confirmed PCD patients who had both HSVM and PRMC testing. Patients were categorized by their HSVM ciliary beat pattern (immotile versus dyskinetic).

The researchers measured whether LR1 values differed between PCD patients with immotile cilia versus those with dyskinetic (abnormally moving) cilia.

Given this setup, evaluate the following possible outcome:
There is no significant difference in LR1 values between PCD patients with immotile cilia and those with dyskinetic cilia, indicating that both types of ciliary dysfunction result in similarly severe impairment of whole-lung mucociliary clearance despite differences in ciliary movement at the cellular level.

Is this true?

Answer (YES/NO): YES